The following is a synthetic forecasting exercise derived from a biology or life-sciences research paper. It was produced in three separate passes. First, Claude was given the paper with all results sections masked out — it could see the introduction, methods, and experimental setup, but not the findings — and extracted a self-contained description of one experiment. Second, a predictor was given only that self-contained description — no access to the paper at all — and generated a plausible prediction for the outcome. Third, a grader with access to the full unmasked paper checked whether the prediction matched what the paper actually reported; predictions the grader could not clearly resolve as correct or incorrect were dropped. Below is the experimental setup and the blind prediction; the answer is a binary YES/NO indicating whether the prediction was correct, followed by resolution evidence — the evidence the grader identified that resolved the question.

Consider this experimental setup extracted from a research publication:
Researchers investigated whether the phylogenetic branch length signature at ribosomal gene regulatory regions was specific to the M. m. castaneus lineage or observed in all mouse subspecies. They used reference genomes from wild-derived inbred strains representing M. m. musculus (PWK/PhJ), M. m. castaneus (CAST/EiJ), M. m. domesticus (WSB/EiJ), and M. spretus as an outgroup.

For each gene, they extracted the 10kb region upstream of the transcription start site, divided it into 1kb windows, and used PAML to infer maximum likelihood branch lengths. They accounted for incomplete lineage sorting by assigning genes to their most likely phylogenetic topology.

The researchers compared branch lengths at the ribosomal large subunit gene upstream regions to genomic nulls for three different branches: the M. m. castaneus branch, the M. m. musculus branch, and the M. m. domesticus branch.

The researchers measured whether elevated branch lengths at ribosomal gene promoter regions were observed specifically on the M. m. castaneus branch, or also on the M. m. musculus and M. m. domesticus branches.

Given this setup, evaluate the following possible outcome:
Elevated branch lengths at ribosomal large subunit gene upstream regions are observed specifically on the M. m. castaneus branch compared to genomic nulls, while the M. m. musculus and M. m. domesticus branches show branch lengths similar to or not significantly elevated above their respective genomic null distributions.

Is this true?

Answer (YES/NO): YES